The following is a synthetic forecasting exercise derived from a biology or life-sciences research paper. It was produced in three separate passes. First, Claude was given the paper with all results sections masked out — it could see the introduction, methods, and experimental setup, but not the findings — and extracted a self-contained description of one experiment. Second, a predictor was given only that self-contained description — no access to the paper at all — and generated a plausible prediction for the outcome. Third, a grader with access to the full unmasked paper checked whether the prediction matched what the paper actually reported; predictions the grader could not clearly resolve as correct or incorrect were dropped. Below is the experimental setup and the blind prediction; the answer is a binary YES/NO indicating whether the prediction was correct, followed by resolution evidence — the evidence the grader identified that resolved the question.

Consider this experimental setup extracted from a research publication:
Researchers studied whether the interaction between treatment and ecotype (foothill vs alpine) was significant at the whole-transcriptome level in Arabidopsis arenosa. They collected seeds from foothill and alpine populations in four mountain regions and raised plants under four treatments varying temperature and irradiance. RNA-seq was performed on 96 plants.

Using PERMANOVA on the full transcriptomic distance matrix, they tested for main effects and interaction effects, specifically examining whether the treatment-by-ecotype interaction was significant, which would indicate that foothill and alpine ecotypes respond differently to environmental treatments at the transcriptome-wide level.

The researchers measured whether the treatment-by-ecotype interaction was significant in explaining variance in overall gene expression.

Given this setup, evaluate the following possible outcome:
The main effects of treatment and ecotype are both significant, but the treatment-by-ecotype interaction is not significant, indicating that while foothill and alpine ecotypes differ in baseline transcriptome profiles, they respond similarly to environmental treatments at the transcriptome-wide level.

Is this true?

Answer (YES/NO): YES